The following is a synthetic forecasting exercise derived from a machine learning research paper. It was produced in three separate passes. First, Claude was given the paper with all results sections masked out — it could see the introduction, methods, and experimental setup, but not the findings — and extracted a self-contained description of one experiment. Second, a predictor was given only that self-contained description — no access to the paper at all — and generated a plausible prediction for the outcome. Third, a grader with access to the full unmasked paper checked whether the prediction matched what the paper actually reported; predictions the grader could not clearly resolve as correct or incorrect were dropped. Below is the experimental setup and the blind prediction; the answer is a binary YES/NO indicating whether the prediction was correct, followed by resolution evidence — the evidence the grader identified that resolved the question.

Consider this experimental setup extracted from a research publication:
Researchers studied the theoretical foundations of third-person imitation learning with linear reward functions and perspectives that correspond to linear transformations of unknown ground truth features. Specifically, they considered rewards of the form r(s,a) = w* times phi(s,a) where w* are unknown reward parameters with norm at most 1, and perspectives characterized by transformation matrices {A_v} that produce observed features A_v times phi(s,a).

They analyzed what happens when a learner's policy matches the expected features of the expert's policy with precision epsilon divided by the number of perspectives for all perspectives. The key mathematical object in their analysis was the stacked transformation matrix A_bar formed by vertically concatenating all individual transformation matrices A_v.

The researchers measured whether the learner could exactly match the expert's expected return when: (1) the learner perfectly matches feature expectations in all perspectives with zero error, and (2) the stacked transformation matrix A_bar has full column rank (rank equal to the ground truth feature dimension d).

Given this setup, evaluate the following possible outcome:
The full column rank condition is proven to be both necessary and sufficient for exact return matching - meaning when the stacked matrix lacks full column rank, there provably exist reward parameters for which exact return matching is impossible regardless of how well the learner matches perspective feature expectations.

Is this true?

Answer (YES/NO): NO